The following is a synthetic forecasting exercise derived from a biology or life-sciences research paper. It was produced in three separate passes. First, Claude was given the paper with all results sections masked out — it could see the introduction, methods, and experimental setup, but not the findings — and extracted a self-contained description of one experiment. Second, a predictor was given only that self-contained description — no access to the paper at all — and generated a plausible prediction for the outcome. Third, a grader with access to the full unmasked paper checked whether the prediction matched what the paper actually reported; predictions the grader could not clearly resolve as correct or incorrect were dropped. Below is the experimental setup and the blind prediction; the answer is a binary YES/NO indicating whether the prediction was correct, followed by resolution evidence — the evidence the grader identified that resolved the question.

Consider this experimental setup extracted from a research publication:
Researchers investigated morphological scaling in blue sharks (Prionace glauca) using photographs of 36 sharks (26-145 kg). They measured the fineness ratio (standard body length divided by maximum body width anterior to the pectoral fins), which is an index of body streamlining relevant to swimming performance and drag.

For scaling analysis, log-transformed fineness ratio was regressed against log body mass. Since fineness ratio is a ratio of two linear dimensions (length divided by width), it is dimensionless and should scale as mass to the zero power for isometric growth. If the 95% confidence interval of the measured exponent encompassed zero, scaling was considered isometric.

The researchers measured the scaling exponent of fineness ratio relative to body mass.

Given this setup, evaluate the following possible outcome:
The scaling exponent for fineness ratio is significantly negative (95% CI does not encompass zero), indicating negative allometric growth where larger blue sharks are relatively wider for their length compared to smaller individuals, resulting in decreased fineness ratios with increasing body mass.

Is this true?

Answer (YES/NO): NO